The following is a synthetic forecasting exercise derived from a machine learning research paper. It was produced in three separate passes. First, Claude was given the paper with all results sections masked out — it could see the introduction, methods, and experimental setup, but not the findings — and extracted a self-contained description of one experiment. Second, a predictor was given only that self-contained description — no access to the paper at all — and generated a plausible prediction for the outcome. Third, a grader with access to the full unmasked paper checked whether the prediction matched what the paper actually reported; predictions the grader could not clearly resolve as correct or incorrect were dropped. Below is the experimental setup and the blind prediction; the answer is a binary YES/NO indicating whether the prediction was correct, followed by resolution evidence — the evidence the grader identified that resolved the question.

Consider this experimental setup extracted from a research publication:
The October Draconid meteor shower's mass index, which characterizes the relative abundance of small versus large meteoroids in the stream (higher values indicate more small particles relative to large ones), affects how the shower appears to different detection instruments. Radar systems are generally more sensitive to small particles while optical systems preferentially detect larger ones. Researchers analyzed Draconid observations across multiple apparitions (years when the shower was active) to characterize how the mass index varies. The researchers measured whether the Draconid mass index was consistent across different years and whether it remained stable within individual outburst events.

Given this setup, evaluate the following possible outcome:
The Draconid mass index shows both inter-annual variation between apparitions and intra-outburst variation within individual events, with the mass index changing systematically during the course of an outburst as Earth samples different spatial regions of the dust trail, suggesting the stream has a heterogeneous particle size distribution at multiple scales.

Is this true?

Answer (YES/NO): YES